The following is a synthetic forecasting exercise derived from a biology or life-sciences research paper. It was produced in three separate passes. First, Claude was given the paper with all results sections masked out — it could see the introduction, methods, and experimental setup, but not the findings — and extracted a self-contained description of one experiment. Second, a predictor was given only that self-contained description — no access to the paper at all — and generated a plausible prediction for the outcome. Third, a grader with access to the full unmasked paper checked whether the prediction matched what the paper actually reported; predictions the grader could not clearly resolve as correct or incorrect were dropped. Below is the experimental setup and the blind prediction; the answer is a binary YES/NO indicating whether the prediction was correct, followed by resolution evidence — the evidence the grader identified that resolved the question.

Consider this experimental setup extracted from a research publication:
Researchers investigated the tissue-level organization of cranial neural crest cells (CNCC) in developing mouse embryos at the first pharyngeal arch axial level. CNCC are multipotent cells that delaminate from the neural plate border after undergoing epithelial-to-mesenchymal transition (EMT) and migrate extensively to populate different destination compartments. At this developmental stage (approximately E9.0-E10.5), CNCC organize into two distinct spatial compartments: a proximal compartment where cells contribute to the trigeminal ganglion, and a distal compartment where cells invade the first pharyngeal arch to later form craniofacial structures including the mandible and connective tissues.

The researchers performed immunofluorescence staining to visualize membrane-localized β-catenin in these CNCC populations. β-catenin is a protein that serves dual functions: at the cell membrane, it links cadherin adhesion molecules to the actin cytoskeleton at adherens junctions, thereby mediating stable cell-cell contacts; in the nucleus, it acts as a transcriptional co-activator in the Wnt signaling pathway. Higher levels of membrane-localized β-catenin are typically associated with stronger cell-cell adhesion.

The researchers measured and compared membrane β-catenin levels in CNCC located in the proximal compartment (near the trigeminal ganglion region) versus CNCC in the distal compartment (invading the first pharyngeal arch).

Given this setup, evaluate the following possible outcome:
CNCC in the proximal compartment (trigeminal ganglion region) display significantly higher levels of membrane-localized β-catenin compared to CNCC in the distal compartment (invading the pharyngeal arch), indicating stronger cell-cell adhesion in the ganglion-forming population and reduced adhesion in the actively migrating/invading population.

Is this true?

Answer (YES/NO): YES